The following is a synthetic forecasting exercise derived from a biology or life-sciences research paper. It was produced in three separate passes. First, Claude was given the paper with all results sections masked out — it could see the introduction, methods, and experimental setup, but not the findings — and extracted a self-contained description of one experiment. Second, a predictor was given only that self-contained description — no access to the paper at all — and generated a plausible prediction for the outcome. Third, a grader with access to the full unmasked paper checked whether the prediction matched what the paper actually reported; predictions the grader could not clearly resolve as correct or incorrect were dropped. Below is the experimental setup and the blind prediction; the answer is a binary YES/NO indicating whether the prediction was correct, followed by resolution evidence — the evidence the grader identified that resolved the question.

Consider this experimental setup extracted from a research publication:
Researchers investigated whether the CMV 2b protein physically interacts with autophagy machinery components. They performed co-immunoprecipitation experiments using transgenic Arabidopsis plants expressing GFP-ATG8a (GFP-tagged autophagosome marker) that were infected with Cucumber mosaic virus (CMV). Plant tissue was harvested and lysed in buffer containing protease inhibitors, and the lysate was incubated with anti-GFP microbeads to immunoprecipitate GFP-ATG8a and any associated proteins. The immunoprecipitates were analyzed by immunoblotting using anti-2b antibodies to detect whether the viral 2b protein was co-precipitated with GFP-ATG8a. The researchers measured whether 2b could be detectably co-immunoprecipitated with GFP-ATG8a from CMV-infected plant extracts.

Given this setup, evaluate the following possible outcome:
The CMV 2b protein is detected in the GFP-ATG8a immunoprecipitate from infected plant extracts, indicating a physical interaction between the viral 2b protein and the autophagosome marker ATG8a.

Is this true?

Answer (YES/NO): YES